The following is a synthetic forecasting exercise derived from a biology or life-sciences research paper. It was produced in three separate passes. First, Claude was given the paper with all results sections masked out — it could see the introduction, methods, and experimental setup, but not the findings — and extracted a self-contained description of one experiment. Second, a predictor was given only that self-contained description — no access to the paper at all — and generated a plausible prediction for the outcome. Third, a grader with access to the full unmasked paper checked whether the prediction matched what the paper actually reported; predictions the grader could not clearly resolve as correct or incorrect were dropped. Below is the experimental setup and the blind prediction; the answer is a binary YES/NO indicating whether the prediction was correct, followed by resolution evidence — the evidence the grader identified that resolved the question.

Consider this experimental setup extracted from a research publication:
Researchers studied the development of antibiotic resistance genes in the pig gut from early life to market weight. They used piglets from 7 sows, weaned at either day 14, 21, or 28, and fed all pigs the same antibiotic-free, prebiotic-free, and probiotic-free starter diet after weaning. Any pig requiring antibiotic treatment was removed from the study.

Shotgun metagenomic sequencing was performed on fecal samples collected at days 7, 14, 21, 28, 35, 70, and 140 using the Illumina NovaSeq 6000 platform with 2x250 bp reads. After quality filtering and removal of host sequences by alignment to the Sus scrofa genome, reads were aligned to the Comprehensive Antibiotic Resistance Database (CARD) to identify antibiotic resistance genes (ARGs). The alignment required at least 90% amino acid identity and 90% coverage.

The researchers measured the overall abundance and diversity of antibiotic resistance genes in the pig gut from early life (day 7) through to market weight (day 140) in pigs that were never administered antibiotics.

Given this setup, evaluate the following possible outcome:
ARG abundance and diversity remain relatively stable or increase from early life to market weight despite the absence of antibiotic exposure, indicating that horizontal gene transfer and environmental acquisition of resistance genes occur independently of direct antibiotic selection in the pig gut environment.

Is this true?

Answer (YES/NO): NO